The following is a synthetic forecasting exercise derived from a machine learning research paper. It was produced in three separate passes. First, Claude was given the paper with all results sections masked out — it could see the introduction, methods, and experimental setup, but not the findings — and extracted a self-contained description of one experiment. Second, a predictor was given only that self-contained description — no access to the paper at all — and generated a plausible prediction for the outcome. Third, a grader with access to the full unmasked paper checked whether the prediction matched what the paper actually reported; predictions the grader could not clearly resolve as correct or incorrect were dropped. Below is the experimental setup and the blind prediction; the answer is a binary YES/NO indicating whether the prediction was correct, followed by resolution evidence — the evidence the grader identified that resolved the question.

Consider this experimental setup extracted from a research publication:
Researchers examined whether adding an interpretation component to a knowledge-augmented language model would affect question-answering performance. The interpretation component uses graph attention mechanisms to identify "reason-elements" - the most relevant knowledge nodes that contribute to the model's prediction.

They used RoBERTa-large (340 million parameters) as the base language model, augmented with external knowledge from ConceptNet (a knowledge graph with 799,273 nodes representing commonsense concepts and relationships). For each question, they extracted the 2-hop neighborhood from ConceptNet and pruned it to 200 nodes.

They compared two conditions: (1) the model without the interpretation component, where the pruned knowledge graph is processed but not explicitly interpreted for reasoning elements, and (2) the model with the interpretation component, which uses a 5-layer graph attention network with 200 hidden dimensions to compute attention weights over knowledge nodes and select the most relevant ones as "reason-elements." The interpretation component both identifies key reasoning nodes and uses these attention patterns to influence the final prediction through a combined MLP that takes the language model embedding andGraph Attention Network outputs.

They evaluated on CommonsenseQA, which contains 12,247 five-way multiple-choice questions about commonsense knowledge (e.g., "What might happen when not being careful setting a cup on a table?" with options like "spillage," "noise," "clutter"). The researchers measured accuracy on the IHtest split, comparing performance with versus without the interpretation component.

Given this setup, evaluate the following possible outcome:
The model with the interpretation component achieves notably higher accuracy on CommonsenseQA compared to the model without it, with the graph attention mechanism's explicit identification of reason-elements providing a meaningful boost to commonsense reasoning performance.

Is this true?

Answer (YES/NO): YES